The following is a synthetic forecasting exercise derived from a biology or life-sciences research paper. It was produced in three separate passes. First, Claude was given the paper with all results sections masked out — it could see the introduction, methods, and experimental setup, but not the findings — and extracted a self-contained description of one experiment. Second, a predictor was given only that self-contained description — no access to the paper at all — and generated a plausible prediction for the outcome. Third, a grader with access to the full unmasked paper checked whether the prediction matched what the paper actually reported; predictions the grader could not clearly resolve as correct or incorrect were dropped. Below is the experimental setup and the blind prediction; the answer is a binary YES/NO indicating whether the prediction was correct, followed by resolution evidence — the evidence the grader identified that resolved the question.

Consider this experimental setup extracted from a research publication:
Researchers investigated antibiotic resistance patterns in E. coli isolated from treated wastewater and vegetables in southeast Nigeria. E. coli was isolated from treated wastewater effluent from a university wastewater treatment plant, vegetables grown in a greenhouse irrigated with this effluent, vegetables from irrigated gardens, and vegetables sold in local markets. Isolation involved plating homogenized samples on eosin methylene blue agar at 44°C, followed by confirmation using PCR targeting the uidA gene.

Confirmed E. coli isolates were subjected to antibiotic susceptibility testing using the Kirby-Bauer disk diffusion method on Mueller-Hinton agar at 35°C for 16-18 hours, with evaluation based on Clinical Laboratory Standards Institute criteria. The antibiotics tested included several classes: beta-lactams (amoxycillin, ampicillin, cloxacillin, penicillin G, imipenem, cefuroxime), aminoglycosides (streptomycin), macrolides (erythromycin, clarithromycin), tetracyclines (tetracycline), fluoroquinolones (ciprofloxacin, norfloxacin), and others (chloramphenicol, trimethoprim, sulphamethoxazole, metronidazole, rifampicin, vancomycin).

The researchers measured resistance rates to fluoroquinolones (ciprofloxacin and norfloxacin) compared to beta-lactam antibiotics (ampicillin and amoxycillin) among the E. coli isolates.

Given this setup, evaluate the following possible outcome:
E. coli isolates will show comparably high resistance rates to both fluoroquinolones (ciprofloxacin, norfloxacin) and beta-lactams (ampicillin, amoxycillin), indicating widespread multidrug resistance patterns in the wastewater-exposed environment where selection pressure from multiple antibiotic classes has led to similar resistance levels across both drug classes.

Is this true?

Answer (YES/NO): NO